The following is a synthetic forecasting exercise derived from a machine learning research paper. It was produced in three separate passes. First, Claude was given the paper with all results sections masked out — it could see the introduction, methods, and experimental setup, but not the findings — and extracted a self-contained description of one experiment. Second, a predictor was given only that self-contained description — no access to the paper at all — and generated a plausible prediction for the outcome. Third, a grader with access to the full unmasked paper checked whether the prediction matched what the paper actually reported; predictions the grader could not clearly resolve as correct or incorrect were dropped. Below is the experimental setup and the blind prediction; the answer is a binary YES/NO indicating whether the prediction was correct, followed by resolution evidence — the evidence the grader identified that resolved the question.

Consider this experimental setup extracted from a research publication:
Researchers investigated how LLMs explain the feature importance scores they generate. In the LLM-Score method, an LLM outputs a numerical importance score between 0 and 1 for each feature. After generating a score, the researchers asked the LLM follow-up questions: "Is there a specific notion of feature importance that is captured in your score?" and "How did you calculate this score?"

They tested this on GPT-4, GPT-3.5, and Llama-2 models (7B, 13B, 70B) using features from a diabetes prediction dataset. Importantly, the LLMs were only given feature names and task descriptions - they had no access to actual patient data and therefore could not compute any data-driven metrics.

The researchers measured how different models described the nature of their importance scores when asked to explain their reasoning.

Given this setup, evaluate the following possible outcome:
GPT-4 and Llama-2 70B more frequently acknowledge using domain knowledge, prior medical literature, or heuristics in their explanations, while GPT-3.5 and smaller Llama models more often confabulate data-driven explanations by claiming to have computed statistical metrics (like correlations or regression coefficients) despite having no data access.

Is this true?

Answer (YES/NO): NO